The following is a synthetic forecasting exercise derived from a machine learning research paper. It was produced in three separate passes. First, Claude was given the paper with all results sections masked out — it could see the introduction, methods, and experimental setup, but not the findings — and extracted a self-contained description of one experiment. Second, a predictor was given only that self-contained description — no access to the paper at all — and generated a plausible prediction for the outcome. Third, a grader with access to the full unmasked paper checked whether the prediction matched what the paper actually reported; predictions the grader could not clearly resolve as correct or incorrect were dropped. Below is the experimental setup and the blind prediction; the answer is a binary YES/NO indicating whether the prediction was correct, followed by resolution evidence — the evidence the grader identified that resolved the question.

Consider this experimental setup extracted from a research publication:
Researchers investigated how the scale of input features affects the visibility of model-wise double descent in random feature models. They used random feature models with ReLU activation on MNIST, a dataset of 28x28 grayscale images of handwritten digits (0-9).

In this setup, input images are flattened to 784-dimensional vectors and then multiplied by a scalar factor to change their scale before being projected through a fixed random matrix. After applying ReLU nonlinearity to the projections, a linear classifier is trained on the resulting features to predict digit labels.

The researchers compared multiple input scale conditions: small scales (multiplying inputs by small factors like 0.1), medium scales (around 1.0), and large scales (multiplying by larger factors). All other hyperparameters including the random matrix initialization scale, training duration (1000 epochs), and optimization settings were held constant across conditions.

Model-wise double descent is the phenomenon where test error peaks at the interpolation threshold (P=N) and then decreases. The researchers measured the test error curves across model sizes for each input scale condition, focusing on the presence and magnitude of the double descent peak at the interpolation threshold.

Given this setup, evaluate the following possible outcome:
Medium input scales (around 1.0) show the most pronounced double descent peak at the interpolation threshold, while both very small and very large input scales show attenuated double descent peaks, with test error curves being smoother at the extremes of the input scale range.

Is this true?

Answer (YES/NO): NO